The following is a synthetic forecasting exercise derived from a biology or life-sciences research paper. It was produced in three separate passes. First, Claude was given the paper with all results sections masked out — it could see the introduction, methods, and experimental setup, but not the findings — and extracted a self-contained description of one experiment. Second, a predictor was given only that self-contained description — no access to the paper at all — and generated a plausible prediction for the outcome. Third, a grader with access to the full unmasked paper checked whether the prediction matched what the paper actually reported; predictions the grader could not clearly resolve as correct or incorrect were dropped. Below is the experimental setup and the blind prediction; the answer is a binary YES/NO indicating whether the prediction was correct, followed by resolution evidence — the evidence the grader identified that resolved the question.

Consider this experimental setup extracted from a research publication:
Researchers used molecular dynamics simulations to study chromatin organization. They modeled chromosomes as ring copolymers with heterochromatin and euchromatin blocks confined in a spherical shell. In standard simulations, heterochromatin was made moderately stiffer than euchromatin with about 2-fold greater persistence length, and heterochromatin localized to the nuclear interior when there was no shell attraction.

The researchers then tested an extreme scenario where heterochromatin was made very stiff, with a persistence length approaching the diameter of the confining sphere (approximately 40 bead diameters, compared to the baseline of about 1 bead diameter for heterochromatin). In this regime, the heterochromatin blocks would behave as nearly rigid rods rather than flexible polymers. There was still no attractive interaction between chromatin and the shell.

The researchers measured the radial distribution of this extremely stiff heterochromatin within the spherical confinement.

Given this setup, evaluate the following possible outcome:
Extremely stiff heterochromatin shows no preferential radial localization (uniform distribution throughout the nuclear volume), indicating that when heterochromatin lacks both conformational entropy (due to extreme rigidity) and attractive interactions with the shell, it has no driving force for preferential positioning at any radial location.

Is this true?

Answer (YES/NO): NO